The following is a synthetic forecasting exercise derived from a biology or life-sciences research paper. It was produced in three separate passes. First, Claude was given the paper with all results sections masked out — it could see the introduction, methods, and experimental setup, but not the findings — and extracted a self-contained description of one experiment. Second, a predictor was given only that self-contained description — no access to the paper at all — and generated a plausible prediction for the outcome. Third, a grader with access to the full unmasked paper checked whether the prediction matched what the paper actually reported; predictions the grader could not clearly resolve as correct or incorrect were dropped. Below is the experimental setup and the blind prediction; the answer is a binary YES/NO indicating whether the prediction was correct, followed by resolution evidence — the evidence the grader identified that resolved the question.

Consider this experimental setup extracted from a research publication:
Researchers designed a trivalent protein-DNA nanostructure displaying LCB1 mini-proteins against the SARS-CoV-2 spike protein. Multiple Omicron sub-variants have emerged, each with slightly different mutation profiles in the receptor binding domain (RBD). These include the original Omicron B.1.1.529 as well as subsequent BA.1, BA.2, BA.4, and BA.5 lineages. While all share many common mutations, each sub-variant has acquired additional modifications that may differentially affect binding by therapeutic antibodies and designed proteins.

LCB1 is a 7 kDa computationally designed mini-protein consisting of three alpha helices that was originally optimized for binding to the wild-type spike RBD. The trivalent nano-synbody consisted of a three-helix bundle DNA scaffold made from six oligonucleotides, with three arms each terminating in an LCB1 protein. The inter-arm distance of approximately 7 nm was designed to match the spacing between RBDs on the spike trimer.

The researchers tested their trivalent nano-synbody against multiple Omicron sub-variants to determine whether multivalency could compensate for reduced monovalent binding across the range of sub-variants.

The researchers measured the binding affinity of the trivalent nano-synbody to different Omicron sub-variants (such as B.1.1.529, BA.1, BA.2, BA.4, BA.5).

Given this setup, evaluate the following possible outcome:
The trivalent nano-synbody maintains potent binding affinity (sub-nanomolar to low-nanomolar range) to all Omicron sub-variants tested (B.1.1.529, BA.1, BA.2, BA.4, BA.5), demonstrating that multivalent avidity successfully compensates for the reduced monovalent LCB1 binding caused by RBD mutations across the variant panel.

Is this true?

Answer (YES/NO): YES